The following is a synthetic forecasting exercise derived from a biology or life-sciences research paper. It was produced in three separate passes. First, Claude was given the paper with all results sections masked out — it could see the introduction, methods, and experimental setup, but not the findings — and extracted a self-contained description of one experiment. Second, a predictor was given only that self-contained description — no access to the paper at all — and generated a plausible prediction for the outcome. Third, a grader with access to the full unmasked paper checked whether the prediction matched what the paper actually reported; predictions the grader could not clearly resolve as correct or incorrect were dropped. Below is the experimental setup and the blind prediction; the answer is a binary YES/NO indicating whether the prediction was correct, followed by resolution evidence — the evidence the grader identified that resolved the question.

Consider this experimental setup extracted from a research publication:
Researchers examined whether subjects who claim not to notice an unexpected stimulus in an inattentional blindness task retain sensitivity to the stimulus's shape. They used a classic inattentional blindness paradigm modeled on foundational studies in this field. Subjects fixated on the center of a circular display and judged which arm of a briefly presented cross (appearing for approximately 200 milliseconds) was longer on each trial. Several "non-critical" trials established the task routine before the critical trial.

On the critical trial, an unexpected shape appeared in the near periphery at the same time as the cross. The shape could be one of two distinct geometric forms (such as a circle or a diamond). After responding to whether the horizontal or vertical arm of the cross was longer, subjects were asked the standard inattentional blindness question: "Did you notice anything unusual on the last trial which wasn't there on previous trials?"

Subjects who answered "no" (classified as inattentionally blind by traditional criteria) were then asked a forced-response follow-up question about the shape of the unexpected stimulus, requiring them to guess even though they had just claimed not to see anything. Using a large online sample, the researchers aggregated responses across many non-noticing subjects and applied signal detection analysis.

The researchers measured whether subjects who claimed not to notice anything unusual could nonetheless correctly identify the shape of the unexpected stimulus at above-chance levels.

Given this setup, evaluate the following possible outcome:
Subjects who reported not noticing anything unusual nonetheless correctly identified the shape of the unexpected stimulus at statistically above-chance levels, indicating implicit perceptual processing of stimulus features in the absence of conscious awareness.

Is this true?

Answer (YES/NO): NO